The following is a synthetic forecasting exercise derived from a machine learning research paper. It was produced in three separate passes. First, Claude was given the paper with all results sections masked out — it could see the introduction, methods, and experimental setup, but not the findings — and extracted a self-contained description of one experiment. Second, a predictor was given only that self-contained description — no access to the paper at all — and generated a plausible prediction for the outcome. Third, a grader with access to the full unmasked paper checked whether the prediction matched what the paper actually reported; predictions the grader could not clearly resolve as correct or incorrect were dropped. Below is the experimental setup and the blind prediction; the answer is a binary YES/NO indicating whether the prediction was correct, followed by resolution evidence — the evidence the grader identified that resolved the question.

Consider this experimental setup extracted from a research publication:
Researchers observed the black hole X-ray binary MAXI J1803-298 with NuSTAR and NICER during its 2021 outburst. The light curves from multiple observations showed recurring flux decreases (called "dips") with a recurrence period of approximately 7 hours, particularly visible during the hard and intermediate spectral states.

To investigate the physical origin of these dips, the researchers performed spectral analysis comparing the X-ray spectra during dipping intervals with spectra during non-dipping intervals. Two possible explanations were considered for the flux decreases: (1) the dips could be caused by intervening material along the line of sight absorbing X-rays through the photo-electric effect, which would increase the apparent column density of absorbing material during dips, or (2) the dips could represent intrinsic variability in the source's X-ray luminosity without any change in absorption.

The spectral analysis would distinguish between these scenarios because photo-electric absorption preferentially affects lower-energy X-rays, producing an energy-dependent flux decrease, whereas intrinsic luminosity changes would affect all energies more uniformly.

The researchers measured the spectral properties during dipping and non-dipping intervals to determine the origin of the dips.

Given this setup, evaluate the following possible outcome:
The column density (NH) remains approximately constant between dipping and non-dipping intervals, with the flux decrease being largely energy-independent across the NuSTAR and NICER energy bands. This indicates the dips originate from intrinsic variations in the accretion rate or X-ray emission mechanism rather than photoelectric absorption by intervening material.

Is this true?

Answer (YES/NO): NO